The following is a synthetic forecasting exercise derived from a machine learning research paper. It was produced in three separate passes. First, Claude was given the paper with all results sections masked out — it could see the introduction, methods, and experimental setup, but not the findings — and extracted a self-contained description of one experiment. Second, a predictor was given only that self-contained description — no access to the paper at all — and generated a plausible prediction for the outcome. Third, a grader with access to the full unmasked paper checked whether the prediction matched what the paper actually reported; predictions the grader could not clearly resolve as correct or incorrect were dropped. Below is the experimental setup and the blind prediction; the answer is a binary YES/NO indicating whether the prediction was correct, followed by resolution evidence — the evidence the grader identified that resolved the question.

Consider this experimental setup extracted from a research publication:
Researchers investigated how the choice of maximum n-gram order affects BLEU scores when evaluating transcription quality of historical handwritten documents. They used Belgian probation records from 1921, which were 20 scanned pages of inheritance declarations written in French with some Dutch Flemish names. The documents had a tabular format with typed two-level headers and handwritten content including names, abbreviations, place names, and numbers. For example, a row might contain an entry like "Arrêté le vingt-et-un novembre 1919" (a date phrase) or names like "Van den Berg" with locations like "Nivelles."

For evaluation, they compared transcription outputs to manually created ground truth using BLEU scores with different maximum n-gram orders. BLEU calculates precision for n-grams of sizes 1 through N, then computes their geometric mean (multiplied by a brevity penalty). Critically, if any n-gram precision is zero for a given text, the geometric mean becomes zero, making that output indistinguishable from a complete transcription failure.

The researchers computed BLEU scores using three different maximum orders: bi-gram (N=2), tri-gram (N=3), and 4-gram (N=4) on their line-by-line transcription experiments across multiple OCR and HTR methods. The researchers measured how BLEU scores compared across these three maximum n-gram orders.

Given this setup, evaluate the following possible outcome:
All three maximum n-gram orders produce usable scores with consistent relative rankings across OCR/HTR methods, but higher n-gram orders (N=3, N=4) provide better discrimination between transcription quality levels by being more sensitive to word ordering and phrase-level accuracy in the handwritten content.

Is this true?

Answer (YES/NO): NO